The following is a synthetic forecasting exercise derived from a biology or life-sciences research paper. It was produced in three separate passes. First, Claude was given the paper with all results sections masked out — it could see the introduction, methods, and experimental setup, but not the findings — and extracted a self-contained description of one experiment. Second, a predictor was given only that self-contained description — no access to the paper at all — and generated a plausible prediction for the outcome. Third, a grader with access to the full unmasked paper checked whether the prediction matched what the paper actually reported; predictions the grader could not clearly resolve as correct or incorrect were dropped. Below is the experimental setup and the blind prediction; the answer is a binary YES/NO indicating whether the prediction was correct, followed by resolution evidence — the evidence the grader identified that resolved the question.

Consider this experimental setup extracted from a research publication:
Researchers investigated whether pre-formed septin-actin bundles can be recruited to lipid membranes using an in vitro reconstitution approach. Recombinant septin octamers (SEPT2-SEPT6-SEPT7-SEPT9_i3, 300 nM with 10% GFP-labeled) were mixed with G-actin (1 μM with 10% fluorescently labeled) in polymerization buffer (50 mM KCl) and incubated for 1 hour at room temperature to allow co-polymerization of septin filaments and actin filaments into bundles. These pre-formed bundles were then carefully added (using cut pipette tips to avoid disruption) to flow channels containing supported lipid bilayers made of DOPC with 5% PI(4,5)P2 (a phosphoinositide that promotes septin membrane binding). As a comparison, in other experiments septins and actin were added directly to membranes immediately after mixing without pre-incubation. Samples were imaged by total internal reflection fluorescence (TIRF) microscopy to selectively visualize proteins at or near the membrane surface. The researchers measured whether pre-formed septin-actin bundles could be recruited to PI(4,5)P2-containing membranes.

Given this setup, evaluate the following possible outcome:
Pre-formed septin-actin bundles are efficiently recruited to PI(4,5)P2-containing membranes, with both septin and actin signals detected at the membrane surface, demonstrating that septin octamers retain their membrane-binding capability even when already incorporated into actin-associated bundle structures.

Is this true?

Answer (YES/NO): YES